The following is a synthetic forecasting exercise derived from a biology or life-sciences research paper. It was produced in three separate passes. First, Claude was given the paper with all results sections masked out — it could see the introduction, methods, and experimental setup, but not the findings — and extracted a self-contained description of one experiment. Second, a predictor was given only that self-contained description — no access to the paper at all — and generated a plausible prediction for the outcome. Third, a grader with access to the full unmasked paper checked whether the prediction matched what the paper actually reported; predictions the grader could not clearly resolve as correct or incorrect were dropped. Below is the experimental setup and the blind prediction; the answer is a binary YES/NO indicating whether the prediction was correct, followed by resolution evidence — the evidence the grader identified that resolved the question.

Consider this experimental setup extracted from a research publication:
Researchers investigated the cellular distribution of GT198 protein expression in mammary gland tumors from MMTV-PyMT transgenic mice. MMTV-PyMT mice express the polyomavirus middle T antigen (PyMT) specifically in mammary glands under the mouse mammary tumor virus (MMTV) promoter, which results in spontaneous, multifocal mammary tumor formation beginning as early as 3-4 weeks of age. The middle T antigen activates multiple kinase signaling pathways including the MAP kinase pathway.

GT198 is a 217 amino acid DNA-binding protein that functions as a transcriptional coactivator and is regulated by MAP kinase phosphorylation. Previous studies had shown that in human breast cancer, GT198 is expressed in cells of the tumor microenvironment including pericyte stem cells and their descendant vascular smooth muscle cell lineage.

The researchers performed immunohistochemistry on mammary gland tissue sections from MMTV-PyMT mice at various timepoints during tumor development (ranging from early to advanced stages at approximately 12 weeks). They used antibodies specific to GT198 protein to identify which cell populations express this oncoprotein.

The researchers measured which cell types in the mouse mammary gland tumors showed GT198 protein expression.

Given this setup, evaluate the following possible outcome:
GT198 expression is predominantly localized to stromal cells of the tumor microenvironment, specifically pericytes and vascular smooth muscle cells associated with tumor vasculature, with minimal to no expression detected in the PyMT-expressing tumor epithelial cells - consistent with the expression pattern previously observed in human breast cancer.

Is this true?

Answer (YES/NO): NO